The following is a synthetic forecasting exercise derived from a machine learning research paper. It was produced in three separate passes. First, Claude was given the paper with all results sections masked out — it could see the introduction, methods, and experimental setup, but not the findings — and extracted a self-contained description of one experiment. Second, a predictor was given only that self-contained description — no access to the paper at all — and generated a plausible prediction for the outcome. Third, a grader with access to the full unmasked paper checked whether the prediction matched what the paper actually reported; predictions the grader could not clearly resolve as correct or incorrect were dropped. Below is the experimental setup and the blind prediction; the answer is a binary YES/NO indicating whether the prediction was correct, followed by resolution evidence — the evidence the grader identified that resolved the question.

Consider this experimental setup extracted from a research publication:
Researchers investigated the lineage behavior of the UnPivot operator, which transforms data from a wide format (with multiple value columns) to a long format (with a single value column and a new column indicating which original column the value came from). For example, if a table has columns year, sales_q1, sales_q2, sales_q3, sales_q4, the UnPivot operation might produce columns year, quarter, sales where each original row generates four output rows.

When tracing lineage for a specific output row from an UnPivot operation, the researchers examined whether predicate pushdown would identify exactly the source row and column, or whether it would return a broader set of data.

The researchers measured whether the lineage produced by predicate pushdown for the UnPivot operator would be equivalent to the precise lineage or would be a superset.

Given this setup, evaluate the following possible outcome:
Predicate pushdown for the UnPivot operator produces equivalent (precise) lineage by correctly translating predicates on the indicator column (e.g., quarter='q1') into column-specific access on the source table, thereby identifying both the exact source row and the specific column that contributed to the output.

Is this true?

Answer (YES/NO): NO